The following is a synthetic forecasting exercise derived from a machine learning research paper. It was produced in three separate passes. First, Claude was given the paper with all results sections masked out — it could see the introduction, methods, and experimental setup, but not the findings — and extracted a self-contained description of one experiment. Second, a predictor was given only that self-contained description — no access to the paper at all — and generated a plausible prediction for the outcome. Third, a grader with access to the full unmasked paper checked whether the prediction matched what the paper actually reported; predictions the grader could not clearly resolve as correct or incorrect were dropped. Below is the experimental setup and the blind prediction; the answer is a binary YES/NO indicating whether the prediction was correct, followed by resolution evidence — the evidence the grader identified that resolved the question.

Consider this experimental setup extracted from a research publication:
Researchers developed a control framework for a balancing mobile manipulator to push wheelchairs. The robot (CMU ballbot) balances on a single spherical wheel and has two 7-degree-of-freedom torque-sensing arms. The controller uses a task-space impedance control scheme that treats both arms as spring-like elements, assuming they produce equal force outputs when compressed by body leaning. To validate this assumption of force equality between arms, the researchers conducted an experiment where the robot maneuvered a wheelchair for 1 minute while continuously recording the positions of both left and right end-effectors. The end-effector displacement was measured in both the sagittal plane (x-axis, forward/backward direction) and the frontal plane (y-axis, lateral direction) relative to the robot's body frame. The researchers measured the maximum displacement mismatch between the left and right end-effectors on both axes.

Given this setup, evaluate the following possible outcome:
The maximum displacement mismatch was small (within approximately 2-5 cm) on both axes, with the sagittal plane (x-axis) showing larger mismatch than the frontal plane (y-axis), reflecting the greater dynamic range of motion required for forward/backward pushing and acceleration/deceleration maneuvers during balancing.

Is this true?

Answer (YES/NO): NO